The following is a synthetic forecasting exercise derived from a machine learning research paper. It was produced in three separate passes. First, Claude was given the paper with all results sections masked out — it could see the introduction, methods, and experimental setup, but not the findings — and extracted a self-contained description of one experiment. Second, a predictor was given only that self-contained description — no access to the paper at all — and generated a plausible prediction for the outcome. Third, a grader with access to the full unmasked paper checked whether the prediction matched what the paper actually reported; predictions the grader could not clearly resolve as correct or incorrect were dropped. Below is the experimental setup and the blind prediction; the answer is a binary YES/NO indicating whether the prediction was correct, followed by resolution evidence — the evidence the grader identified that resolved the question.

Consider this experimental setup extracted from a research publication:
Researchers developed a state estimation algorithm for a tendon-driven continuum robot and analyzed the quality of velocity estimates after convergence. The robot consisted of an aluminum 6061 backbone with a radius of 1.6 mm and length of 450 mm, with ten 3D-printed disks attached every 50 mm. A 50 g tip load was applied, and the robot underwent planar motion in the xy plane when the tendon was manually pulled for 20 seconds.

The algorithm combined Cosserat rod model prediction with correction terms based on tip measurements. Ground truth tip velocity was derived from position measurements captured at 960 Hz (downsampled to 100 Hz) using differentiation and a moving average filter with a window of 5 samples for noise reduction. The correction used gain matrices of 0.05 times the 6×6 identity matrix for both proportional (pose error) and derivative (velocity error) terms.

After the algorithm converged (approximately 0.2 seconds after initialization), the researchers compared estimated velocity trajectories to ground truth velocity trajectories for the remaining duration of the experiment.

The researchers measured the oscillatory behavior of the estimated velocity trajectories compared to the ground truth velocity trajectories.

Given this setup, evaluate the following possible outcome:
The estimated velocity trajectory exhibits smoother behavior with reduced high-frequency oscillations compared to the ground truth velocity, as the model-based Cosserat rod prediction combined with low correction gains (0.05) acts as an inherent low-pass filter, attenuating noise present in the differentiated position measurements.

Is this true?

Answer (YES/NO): NO